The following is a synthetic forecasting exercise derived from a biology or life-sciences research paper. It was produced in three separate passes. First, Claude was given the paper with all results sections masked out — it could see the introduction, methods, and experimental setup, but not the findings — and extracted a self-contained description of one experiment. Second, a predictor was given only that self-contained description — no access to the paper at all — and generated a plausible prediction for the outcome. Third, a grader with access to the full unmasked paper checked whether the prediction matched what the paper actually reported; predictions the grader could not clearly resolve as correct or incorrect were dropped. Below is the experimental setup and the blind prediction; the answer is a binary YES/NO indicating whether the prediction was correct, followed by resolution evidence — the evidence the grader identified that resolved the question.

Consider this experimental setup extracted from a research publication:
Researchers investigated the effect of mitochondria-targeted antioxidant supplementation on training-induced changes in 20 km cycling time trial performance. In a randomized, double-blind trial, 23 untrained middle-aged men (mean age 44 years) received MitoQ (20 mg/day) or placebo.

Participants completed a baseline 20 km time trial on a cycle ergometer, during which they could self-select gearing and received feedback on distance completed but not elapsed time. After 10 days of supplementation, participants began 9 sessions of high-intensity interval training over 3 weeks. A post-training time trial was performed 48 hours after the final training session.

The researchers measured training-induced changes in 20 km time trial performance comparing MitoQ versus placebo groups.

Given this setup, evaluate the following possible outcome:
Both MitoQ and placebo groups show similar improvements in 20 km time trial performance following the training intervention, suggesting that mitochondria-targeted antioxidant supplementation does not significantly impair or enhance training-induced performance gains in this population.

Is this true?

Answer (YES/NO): YES